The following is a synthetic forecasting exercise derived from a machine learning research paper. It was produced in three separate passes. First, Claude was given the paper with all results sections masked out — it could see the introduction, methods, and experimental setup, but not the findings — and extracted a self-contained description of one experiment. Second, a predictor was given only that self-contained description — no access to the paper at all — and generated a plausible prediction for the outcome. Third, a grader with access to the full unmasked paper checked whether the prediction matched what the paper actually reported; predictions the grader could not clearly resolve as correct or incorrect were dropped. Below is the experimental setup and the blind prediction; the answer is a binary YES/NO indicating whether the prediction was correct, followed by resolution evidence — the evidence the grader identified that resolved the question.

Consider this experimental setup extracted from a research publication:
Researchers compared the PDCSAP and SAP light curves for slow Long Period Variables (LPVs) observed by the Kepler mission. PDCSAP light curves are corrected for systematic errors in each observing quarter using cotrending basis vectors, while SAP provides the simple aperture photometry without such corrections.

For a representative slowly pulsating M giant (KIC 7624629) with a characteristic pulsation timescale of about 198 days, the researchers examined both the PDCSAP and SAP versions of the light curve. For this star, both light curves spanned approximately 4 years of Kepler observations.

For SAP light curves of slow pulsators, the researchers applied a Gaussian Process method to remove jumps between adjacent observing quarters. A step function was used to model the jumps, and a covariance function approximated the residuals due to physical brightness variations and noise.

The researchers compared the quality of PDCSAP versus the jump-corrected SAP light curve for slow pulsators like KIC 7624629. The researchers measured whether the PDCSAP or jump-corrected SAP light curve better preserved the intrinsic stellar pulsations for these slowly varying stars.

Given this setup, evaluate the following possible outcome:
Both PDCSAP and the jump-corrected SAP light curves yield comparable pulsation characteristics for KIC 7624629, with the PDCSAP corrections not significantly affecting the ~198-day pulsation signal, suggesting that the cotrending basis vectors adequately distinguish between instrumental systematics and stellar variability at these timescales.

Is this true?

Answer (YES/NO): NO